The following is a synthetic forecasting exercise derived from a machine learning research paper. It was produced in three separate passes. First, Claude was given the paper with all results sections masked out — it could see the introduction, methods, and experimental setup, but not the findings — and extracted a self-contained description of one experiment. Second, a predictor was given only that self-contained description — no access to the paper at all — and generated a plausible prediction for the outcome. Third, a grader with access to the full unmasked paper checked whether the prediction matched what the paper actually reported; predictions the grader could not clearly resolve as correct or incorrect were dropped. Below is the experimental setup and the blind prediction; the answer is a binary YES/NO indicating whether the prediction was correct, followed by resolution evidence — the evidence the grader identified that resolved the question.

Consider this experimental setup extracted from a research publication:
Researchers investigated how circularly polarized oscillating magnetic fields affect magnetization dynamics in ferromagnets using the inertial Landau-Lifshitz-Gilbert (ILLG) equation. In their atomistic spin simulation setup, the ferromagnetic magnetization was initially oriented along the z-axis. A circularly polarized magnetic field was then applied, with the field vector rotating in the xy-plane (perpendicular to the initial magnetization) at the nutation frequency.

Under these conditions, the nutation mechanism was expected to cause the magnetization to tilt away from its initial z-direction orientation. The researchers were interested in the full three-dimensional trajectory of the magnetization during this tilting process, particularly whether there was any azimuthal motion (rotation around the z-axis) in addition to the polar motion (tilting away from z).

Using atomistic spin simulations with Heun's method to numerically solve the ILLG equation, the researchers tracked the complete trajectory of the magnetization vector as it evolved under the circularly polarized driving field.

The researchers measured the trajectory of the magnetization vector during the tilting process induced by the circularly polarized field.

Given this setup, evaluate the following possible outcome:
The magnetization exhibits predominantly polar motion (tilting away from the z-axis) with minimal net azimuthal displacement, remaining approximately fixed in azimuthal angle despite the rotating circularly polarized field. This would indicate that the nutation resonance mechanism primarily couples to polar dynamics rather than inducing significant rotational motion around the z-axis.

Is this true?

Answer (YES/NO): NO